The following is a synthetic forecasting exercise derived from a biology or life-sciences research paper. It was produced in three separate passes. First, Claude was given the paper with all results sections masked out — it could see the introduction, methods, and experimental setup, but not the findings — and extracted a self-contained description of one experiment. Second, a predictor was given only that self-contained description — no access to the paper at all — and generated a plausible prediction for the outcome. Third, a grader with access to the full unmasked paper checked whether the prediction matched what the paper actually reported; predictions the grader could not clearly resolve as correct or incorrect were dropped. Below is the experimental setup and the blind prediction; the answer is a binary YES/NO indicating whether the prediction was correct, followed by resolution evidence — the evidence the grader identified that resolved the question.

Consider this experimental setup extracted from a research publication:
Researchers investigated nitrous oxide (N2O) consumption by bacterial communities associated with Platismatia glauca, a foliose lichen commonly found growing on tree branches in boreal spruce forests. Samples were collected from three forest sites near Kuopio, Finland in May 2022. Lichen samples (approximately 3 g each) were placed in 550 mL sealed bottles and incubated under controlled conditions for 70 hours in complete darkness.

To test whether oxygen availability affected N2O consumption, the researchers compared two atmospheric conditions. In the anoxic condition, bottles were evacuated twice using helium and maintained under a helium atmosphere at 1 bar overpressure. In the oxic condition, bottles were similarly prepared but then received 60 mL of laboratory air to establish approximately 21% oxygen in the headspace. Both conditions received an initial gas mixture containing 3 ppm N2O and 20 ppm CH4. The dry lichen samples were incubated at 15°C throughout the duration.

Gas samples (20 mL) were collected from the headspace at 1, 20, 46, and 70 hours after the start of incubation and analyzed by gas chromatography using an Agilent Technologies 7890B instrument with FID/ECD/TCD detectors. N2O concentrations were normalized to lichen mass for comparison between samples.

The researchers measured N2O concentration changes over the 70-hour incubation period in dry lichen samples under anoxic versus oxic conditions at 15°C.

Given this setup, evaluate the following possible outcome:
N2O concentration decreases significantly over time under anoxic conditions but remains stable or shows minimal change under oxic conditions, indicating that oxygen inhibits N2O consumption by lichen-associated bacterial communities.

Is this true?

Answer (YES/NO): NO